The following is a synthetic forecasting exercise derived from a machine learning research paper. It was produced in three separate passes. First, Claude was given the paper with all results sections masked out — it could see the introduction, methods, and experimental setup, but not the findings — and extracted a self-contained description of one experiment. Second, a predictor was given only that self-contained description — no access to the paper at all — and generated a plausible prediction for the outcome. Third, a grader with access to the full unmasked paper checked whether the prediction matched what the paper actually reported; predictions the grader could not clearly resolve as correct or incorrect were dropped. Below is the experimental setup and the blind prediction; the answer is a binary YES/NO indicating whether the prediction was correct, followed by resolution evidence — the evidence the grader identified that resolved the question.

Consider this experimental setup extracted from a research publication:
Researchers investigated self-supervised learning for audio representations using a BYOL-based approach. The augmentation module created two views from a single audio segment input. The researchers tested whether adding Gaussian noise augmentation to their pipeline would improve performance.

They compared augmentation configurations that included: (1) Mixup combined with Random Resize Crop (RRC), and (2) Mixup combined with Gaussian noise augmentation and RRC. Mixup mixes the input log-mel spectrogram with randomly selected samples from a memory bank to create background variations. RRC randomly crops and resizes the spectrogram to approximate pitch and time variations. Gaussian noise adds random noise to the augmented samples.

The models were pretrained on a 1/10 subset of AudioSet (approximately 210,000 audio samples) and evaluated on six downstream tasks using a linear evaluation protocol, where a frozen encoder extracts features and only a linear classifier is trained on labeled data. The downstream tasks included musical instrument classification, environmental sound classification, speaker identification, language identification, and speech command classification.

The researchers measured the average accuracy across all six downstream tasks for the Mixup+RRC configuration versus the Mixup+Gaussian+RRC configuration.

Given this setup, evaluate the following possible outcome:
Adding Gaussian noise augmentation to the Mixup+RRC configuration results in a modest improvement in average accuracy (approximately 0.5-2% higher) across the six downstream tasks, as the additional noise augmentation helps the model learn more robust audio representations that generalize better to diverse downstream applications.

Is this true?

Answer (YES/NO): NO